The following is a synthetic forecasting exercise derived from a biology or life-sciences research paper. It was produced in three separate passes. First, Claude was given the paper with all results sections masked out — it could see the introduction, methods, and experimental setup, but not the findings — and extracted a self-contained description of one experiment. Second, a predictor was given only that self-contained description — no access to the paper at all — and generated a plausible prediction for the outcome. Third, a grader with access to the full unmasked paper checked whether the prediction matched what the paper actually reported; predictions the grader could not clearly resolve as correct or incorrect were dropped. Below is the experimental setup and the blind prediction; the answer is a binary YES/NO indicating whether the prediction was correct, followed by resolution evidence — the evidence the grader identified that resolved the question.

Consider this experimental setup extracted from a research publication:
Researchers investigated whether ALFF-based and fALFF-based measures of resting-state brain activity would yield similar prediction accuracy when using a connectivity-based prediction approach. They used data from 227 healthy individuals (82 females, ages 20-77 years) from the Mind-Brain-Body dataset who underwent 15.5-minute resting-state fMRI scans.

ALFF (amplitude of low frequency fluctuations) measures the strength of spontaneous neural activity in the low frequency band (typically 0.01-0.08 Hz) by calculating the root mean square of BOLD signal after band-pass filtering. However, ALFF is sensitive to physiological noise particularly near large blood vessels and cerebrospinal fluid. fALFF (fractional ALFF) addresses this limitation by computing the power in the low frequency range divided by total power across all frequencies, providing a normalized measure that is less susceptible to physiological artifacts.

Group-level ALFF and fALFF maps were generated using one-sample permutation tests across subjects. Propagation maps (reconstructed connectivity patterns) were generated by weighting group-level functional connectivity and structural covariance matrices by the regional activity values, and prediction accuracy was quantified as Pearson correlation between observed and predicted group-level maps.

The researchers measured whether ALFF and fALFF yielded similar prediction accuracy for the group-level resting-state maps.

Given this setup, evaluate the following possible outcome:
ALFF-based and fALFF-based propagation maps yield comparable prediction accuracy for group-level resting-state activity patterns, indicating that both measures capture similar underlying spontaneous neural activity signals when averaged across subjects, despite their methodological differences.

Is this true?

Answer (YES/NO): YES